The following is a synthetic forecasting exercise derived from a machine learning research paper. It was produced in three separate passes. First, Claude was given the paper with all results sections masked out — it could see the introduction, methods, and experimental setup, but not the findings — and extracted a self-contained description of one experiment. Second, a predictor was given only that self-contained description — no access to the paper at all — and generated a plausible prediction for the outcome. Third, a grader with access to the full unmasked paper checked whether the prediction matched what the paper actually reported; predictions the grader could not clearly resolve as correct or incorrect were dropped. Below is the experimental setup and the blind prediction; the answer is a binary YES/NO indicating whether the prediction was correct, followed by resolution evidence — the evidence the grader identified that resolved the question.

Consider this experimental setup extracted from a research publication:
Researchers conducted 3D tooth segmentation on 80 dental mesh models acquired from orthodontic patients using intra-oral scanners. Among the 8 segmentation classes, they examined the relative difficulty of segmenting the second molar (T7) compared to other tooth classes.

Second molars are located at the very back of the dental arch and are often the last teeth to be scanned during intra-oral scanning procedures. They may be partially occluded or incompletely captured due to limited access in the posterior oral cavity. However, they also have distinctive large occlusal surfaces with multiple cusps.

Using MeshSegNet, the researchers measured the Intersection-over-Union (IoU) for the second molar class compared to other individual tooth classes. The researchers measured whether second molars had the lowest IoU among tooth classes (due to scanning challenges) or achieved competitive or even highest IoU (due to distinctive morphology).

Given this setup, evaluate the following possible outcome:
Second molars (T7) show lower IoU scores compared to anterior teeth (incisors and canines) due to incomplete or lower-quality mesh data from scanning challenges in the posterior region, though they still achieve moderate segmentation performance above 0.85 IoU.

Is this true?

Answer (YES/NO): NO